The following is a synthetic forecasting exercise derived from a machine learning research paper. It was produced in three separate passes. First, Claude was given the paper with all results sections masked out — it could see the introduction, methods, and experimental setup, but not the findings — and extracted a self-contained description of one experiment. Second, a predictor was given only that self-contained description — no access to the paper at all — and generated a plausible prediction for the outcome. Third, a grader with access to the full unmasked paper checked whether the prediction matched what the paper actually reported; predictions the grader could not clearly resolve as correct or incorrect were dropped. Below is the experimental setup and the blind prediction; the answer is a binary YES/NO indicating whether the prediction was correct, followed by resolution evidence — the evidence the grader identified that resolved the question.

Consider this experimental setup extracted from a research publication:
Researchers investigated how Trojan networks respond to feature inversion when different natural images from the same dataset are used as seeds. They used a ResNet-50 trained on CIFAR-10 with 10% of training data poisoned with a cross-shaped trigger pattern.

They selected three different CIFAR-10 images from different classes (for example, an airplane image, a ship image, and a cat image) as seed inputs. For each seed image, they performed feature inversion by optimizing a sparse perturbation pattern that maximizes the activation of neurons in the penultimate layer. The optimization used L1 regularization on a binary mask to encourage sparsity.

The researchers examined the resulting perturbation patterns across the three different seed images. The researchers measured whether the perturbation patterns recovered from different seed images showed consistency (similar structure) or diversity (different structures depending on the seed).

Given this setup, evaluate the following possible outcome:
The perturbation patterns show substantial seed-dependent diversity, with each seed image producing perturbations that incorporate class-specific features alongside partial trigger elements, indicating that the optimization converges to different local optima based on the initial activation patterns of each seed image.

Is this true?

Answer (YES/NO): NO